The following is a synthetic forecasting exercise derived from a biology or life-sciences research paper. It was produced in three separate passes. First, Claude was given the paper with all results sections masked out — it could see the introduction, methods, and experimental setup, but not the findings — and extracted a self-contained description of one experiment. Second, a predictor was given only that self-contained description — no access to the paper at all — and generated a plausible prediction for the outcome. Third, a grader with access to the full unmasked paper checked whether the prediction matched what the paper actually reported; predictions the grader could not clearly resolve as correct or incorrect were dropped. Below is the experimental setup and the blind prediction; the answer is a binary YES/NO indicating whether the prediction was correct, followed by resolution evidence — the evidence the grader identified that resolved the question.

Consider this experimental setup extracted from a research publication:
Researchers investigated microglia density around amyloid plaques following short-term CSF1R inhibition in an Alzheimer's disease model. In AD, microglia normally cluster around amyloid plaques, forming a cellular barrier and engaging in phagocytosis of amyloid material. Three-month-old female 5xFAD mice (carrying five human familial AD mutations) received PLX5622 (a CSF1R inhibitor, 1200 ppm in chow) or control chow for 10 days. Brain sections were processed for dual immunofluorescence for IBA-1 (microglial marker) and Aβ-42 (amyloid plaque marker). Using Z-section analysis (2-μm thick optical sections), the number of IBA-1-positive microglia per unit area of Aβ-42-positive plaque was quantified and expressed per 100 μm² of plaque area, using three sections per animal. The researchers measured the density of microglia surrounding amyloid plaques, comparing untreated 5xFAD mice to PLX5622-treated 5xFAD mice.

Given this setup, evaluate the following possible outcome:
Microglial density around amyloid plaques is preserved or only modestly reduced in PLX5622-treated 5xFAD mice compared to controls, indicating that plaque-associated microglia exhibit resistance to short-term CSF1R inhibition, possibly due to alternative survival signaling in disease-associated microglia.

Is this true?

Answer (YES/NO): NO